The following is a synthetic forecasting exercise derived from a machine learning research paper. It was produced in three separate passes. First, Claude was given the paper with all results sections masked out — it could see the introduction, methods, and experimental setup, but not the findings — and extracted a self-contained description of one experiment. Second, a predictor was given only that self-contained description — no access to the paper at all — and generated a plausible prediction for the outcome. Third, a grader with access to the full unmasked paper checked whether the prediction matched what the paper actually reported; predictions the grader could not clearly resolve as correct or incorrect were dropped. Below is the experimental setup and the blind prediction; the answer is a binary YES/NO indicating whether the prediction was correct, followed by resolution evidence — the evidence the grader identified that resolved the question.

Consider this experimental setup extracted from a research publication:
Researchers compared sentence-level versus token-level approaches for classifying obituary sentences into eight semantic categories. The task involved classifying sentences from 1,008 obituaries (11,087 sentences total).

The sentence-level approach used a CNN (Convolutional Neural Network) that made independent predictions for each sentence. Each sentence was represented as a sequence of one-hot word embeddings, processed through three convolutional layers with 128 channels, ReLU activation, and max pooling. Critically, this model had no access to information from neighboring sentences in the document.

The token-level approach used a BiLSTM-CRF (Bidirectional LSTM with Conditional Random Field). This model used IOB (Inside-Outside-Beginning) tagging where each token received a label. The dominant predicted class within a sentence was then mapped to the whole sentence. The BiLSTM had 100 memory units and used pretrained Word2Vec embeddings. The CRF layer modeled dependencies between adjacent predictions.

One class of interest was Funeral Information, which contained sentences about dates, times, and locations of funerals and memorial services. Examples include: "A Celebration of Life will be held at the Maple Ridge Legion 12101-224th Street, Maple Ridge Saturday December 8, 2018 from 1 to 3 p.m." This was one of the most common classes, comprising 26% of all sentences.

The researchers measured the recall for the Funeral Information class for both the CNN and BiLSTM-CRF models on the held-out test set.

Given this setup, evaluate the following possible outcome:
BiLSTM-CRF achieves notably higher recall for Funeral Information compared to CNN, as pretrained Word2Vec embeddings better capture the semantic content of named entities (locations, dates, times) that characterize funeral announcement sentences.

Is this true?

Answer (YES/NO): NO